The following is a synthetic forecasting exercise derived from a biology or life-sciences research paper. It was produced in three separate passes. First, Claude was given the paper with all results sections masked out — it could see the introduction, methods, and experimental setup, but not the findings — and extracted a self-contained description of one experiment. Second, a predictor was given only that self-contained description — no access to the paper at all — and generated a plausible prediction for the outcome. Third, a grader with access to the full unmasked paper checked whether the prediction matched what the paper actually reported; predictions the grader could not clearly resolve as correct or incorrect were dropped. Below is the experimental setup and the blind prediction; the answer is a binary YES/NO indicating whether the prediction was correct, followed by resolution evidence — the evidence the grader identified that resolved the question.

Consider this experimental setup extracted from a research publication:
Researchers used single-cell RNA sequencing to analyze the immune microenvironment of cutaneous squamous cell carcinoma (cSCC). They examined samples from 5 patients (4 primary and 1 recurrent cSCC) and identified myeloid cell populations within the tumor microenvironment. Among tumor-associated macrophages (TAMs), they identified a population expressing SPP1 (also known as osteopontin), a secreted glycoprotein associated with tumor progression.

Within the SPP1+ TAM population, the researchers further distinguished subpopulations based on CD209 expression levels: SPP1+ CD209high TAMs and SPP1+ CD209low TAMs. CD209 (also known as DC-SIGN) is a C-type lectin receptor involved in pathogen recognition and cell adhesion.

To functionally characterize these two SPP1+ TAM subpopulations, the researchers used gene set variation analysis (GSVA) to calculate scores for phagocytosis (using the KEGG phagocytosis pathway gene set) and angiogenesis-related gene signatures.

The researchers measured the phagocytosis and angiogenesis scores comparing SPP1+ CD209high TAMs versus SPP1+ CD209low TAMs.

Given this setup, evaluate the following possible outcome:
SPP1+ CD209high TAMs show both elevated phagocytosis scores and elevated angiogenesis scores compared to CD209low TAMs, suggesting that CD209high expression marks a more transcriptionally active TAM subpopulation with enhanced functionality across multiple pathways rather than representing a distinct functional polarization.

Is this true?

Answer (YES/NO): NO